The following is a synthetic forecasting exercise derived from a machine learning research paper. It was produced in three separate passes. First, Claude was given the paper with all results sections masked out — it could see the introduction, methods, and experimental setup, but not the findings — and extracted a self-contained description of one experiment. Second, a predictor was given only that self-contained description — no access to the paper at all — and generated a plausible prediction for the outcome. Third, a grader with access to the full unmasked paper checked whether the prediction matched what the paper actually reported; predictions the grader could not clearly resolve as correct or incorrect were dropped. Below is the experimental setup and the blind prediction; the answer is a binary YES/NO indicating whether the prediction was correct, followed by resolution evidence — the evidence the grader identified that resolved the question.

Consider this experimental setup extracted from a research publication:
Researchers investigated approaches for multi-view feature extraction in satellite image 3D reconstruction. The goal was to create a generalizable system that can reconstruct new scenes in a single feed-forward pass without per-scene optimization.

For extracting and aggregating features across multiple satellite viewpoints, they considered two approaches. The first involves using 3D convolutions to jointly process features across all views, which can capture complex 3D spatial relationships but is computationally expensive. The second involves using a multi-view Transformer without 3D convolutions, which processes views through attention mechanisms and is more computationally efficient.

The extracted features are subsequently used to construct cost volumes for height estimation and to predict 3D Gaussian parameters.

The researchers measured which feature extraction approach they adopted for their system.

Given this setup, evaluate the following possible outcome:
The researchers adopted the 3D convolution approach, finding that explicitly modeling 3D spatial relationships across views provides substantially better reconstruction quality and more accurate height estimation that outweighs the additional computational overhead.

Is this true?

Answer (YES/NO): NO